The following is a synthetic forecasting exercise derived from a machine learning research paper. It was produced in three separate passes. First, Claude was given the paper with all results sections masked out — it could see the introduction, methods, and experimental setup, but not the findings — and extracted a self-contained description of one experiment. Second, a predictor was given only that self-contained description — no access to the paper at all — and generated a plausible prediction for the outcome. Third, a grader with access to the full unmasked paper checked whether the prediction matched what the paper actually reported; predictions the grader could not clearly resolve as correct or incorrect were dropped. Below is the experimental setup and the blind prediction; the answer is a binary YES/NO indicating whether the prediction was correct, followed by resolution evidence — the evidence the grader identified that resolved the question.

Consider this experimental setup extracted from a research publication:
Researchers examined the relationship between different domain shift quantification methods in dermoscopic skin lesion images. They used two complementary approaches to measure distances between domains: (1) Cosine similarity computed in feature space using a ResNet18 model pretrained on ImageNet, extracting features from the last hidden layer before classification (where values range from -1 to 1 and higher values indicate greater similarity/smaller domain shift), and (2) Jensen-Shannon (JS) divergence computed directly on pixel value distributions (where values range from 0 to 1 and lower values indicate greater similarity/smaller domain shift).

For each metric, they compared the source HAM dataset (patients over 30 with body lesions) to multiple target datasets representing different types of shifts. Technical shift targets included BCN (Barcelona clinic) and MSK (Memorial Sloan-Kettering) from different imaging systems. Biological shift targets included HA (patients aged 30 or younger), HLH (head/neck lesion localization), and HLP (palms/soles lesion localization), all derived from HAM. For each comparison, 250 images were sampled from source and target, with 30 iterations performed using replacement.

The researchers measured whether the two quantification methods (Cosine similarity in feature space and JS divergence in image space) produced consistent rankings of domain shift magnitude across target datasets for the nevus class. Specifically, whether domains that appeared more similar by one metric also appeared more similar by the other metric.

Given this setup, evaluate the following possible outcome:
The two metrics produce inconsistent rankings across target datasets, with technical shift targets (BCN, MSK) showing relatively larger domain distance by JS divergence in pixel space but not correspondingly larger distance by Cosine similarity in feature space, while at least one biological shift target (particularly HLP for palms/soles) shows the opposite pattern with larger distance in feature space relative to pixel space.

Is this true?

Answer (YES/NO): NO